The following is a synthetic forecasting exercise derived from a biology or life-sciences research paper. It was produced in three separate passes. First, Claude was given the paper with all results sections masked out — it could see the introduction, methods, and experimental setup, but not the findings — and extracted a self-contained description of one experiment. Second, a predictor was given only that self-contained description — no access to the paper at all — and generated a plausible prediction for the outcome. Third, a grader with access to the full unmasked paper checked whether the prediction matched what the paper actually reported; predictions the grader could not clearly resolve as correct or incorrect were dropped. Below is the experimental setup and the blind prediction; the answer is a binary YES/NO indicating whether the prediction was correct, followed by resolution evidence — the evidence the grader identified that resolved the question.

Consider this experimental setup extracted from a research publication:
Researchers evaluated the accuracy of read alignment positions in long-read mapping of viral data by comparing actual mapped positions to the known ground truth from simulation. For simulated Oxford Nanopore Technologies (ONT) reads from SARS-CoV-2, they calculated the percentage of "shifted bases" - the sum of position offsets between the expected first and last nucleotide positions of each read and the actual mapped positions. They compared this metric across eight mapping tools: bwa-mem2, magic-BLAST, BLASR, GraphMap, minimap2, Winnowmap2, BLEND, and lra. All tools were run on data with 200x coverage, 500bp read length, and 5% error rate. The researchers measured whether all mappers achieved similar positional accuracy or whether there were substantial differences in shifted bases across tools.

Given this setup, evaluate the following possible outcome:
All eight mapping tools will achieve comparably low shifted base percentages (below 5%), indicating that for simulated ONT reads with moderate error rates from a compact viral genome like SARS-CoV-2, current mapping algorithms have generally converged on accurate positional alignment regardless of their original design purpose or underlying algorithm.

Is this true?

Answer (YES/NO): NO